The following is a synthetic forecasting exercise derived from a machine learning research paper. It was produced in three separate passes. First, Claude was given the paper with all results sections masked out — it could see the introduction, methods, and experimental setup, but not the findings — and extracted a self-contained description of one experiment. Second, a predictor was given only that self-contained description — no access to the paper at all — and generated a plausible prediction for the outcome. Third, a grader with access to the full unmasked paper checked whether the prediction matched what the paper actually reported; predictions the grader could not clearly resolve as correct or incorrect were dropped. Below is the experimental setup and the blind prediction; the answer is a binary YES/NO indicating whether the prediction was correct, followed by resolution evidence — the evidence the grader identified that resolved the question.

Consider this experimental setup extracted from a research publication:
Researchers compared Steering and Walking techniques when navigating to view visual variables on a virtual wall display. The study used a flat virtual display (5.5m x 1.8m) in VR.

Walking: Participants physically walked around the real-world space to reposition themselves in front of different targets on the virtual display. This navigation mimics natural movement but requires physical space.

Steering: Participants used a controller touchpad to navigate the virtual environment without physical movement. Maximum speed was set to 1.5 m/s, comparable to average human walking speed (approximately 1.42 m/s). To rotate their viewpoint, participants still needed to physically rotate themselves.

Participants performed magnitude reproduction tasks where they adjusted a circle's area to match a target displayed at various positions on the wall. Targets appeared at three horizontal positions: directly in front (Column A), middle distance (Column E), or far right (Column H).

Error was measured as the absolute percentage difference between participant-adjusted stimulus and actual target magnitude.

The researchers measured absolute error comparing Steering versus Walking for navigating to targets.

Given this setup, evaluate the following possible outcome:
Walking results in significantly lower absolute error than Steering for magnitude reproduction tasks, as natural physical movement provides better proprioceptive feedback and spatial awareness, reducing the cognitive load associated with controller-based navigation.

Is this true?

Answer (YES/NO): NO